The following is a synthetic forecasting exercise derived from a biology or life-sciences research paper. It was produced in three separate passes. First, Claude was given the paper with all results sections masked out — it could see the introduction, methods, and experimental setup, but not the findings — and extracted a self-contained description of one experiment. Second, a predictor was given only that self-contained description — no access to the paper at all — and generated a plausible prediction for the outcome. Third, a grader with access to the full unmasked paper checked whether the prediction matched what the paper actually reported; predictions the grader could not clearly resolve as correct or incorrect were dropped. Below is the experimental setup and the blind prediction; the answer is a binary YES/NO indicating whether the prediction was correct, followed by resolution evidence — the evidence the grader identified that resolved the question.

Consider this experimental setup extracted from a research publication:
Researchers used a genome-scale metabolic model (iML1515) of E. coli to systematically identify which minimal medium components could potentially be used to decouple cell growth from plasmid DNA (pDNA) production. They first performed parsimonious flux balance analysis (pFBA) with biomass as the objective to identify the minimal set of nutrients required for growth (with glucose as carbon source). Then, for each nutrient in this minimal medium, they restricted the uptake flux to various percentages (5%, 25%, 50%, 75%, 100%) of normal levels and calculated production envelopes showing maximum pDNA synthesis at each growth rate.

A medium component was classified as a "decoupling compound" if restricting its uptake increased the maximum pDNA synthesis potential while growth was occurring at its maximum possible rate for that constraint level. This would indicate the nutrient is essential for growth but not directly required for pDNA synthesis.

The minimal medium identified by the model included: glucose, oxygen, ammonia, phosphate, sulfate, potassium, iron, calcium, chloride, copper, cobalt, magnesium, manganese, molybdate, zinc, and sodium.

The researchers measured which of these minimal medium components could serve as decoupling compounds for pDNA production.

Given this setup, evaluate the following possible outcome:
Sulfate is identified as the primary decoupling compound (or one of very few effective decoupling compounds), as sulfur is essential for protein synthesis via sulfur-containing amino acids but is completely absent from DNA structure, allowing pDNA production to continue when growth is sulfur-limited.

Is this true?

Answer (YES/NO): NO